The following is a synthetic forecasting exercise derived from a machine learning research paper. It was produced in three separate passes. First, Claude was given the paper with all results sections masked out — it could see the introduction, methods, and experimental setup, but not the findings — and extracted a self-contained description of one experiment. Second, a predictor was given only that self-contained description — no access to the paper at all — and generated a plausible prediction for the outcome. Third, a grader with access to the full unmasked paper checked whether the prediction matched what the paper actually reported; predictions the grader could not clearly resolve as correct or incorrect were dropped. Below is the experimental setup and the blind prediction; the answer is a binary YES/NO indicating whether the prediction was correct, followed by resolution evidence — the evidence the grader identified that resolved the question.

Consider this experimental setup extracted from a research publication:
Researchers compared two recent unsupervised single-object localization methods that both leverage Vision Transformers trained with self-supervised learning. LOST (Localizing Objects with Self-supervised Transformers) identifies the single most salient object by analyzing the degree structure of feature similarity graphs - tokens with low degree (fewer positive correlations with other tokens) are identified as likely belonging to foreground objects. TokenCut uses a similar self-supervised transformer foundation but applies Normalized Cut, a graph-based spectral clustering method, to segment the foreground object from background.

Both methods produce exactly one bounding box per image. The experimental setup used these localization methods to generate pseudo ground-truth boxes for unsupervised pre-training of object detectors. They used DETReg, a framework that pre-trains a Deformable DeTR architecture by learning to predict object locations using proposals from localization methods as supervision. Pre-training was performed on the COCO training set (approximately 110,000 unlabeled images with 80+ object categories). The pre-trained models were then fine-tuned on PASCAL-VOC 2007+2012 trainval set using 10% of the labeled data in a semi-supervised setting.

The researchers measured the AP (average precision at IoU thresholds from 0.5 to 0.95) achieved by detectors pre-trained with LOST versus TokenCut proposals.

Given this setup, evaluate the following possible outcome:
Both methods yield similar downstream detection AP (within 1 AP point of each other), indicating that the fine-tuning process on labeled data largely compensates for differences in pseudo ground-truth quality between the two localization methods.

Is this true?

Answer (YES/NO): YES